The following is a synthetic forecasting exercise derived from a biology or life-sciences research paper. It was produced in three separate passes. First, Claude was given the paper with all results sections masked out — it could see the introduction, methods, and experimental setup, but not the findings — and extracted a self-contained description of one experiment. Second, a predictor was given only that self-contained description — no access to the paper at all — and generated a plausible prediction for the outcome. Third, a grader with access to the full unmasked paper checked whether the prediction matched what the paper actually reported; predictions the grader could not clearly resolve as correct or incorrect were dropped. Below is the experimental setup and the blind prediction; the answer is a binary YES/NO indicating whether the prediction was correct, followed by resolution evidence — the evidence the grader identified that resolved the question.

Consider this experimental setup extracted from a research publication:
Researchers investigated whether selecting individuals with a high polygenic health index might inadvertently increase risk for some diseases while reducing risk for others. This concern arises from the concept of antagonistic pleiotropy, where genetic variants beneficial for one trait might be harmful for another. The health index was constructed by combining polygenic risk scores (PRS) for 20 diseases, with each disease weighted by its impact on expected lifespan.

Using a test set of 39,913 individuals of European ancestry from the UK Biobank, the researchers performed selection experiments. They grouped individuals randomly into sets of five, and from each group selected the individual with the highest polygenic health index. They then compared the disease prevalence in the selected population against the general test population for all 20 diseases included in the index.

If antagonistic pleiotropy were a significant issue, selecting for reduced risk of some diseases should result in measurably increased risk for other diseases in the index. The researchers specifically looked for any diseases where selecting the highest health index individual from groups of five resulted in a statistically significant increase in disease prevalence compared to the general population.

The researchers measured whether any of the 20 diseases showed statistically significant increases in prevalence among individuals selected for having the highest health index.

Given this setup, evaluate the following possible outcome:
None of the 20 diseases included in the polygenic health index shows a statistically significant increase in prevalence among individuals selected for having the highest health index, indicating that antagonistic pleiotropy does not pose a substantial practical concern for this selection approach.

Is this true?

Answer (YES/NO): YES